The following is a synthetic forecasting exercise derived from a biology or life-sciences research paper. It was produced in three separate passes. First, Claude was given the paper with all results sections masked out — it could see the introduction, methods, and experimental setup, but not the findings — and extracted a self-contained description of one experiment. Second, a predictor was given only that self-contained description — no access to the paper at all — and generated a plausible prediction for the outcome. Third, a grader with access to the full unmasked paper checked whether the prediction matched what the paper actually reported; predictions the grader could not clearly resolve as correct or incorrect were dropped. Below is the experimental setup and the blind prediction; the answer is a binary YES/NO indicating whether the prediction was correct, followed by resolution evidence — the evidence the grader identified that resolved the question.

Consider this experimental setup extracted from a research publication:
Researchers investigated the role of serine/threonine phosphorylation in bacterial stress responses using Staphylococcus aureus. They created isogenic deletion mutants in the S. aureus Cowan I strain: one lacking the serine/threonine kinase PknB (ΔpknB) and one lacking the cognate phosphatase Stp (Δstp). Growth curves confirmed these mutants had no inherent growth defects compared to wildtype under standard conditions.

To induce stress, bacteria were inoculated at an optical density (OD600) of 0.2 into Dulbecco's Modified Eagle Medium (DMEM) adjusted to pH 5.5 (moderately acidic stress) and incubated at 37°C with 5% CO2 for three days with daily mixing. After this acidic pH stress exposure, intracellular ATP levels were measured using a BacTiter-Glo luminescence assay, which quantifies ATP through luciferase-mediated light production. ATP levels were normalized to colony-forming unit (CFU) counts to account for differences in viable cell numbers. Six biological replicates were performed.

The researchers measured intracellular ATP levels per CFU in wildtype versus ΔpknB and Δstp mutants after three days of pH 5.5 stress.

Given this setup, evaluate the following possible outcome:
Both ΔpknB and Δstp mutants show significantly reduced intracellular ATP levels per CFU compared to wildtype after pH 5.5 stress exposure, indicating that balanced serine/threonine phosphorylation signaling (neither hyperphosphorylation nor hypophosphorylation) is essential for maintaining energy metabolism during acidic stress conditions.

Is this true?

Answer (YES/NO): YES